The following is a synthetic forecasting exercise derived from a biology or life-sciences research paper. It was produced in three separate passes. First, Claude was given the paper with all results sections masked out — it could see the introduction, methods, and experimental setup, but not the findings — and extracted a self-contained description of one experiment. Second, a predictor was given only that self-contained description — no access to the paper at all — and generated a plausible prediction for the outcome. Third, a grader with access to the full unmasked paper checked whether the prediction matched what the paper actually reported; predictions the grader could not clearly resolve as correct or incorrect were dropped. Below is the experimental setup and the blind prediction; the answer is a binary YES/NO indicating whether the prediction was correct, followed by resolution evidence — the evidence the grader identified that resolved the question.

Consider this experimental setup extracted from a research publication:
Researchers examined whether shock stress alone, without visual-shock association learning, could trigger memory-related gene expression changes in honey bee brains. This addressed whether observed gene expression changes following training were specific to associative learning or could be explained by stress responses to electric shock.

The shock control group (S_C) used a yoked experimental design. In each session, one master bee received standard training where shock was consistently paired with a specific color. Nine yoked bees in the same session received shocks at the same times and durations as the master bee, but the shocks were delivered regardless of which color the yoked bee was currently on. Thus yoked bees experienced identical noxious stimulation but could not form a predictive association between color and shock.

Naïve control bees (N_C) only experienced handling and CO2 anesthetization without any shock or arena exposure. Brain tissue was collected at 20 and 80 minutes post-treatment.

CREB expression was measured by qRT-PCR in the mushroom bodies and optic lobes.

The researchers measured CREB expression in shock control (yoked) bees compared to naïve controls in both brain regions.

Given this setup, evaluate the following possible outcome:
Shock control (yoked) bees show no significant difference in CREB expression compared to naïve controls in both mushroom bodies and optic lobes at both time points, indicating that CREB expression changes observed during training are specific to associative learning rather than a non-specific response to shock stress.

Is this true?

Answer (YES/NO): NO